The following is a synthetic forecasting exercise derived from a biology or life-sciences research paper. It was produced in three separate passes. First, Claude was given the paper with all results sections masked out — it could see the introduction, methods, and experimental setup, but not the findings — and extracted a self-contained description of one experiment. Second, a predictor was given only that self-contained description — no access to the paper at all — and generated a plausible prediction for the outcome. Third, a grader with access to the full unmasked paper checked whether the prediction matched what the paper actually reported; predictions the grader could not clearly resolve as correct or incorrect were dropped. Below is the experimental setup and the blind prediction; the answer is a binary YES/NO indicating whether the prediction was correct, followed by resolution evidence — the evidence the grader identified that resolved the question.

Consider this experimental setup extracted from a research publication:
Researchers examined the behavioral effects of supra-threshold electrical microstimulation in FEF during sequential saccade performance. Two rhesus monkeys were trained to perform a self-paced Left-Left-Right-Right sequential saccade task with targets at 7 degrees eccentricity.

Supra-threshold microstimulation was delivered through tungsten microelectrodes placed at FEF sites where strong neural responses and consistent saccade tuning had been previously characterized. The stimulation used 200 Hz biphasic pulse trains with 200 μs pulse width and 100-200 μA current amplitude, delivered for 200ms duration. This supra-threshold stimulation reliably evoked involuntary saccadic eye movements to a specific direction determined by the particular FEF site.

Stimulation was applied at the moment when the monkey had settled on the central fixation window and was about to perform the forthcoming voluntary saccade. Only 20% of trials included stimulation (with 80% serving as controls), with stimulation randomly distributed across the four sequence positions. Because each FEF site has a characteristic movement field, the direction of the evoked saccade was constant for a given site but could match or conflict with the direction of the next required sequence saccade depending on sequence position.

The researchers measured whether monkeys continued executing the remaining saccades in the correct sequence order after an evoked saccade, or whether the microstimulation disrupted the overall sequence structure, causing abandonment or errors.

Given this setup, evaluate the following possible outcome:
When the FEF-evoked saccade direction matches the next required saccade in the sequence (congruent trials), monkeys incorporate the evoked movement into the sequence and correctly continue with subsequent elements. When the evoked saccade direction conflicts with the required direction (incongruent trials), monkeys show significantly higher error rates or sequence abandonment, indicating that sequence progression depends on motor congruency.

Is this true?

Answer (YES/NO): NO